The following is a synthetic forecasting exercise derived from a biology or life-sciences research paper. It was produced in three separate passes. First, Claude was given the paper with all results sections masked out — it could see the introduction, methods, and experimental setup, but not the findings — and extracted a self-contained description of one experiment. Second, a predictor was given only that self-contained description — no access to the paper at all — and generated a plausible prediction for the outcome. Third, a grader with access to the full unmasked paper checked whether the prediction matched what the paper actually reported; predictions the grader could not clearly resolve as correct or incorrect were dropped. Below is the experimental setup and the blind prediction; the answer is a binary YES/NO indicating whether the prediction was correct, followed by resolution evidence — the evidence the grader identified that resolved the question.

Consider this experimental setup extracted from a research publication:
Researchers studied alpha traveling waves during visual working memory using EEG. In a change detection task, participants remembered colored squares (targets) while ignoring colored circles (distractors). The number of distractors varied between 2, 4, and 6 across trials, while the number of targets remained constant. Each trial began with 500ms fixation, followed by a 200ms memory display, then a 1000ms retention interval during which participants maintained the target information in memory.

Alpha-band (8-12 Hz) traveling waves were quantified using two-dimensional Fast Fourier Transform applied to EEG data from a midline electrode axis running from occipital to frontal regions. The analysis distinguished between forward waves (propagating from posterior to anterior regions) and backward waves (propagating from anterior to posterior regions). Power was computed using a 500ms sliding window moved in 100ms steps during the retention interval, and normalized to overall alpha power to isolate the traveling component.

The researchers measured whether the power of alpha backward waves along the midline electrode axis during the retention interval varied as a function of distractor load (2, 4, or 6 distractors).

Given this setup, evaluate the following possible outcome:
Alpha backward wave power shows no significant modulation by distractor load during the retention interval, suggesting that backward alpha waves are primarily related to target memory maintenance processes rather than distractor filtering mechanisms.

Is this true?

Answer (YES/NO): NO